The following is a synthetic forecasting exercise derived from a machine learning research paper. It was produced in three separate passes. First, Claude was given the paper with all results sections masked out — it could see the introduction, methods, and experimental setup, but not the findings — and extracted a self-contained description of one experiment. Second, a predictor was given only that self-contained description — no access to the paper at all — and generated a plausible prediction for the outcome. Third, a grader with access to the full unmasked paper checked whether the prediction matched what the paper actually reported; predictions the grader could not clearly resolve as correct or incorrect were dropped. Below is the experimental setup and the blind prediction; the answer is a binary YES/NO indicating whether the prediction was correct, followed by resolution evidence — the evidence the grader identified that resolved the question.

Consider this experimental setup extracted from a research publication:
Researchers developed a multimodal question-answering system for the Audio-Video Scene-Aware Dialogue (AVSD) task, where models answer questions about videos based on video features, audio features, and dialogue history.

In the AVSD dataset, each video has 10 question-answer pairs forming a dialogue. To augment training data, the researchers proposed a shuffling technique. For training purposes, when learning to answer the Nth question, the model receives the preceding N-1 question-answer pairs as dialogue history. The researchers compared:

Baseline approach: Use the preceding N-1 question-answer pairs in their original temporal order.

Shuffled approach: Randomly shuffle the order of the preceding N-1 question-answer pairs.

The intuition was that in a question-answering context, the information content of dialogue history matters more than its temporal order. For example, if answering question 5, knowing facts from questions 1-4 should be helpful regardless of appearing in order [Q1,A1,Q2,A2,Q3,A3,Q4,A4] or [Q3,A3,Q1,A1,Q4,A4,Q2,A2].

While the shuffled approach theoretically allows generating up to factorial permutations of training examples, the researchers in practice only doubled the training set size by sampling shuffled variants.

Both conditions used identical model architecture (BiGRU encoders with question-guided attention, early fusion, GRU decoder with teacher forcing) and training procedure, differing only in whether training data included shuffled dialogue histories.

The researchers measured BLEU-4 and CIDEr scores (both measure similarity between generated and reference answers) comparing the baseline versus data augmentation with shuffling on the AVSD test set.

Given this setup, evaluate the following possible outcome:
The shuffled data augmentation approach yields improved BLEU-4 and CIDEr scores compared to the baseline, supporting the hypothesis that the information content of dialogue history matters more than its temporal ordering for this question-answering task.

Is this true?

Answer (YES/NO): YES